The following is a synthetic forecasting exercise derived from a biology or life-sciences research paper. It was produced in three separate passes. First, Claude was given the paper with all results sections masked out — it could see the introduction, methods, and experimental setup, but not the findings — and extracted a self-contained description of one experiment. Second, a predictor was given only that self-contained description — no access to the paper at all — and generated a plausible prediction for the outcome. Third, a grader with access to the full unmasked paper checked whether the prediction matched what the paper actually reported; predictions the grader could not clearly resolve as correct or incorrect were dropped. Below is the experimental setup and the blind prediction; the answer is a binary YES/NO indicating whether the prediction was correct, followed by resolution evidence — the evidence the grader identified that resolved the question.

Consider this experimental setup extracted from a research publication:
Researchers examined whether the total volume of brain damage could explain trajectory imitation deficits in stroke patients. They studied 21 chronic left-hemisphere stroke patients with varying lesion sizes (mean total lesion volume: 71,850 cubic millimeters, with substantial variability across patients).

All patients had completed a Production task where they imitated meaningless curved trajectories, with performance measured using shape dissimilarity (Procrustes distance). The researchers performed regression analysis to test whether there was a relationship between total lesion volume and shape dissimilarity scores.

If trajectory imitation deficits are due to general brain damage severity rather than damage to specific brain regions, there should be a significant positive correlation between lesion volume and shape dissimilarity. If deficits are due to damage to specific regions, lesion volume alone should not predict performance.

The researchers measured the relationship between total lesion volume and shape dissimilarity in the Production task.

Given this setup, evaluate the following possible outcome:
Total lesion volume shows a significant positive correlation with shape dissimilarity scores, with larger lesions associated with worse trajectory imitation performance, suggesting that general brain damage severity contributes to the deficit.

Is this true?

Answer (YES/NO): NO